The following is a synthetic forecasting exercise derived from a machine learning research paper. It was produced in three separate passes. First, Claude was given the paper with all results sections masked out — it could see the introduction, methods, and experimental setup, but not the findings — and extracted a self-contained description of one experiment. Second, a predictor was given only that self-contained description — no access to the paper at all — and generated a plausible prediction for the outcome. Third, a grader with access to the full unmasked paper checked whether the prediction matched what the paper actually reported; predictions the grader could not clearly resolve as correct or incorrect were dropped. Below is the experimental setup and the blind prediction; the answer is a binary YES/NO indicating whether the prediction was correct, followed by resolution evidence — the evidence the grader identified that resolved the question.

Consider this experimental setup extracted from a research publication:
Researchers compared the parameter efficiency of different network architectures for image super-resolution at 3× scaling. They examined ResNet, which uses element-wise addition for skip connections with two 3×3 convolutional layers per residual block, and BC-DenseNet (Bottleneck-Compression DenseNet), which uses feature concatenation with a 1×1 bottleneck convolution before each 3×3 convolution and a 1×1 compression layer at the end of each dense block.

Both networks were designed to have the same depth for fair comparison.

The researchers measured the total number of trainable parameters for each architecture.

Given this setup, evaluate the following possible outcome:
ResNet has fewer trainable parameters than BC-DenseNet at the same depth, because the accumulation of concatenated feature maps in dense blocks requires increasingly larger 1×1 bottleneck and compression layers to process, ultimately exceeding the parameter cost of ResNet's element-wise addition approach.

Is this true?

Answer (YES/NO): NO